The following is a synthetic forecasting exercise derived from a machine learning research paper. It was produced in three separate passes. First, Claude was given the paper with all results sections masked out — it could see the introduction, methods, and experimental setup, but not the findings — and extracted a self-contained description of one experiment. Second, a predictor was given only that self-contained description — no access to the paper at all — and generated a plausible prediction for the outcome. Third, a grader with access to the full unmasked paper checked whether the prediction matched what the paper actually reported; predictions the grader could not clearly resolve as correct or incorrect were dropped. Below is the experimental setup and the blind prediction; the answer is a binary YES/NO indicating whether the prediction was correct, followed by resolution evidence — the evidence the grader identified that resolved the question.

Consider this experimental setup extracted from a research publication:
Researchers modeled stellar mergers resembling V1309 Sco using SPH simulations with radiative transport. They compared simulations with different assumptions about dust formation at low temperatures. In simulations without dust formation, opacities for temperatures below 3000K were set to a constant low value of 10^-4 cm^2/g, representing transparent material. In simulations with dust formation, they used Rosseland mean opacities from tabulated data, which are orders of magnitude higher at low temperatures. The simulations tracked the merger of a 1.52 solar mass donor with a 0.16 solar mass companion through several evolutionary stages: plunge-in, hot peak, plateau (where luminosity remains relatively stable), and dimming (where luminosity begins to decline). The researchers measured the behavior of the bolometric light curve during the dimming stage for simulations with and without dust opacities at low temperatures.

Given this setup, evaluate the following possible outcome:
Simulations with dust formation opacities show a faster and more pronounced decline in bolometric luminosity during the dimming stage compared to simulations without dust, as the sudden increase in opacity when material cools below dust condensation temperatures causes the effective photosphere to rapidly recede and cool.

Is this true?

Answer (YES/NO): YES